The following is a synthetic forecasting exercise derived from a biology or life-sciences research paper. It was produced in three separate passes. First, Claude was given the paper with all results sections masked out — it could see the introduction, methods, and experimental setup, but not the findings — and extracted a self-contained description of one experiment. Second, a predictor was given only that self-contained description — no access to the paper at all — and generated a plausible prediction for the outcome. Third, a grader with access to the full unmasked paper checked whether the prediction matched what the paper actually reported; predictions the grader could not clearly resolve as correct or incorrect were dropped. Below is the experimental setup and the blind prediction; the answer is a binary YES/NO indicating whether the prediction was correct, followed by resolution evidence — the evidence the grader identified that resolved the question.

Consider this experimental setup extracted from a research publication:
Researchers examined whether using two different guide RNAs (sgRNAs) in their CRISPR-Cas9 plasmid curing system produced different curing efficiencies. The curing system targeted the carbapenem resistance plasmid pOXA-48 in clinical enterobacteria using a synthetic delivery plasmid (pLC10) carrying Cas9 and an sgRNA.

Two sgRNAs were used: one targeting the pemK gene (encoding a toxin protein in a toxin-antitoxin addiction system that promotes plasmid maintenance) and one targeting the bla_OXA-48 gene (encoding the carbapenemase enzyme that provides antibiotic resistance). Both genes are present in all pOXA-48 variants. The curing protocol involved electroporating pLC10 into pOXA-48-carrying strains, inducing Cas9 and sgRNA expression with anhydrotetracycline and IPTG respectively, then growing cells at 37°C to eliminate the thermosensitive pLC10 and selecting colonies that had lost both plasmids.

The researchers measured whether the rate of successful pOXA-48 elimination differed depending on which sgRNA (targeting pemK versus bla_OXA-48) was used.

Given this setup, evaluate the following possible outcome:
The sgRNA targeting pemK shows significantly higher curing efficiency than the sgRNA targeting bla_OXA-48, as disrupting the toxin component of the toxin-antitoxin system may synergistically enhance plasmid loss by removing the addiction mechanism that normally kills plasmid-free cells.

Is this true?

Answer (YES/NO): NO